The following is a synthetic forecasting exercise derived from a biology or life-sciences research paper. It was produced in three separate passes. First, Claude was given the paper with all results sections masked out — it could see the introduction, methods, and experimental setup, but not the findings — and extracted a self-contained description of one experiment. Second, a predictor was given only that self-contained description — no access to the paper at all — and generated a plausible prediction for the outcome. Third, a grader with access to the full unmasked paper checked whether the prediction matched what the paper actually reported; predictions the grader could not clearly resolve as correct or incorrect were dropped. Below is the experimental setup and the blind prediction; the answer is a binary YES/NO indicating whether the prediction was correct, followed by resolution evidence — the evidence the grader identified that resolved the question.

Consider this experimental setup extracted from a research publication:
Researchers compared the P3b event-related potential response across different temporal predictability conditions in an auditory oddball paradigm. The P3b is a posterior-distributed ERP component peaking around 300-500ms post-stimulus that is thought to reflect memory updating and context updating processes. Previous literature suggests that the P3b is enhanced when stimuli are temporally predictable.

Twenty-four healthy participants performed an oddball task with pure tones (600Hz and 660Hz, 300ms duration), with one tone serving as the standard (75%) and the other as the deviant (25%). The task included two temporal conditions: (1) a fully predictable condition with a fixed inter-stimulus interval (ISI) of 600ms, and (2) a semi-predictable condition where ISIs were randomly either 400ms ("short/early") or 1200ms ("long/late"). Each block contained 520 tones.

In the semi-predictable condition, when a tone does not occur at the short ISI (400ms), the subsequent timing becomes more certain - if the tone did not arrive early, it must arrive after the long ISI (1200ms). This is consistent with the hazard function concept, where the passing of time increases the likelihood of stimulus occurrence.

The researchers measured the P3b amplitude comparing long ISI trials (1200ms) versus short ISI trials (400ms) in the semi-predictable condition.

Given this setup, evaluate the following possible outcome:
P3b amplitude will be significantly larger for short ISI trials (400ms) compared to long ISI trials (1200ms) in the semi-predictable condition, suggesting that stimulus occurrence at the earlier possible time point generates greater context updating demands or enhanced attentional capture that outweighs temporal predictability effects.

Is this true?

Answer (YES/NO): NO